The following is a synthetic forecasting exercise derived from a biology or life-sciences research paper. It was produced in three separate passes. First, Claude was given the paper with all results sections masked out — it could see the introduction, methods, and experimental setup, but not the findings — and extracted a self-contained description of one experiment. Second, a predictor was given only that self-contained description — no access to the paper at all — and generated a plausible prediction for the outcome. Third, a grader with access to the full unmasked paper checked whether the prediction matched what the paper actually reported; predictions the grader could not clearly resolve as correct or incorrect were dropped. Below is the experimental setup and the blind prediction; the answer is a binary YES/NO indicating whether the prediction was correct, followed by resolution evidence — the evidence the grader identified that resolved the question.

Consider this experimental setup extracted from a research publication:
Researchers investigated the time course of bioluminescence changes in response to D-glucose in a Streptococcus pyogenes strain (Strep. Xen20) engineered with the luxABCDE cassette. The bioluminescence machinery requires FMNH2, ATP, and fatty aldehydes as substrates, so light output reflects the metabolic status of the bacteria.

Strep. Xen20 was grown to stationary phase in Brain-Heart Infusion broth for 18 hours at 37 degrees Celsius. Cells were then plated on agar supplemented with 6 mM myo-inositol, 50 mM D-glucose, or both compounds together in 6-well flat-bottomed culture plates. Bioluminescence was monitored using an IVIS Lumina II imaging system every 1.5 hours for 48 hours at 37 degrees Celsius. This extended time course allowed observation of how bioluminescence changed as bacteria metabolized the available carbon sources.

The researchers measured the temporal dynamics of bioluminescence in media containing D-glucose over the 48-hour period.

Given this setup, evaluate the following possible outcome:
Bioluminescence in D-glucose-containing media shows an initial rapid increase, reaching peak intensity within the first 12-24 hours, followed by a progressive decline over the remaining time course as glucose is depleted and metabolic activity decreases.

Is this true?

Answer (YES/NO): NO